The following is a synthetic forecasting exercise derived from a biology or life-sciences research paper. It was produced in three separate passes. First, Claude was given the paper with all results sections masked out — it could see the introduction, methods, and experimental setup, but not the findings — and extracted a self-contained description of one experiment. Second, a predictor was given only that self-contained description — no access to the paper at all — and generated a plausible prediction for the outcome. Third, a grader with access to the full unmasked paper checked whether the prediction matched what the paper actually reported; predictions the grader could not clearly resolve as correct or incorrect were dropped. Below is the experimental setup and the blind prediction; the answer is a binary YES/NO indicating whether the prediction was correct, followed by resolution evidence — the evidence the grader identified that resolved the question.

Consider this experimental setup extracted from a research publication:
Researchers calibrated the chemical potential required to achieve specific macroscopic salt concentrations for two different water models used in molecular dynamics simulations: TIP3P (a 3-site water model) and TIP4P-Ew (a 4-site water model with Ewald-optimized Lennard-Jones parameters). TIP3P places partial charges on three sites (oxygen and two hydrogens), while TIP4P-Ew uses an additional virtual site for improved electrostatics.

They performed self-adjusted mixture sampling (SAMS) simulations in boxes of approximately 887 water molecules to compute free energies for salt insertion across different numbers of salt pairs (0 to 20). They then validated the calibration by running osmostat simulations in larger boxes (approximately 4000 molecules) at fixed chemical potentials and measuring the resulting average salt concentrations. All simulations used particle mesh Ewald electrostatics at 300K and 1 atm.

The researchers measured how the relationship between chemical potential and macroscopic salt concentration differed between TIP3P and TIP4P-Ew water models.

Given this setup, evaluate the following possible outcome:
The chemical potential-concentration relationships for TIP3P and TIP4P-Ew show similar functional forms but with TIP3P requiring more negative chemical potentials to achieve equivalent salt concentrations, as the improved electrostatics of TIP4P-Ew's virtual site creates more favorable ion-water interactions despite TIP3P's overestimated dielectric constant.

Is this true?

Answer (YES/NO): NO